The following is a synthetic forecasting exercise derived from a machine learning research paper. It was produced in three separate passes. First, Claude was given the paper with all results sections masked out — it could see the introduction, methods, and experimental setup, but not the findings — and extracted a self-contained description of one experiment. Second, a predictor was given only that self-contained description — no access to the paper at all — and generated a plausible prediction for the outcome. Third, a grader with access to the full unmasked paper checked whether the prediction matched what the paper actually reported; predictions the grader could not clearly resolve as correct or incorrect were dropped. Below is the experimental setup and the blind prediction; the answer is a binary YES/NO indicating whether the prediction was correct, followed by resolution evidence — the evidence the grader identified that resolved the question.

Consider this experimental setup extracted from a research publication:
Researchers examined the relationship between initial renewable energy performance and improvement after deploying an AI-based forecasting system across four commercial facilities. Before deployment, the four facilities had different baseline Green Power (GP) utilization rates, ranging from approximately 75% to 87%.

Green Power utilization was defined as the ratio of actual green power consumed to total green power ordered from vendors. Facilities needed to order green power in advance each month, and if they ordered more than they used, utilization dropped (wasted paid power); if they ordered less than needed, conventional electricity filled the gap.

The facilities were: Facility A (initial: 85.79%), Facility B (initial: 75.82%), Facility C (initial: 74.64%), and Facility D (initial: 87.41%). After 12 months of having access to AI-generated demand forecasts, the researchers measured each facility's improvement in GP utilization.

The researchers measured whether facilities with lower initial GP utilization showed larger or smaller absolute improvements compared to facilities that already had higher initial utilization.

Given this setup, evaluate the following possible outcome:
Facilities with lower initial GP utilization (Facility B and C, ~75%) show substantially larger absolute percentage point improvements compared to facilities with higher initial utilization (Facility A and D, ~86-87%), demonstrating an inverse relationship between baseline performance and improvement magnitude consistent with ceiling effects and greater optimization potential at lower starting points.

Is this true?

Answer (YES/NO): YES